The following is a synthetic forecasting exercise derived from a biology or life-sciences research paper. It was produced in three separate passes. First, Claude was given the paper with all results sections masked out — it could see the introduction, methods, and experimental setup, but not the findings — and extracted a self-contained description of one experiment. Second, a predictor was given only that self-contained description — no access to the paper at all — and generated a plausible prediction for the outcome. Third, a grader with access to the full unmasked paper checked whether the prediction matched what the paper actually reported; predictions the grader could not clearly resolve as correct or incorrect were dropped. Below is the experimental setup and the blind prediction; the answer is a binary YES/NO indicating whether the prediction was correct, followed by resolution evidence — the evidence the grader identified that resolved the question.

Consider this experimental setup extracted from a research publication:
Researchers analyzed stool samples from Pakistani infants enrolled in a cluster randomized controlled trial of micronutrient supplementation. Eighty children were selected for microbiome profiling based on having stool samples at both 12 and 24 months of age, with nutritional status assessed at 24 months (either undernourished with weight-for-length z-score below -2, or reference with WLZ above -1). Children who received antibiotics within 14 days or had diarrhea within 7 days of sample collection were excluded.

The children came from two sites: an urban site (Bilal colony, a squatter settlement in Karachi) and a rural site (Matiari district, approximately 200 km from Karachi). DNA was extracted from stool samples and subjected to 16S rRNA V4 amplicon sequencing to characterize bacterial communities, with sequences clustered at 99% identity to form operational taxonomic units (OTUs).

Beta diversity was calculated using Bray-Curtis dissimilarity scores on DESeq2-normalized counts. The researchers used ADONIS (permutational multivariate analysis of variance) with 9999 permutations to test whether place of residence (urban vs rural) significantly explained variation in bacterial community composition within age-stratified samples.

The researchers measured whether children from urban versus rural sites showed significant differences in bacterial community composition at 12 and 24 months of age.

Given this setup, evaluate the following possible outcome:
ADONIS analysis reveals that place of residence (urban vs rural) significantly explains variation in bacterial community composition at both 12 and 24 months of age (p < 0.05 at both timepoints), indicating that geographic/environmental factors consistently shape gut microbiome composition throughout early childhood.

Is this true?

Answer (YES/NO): NO